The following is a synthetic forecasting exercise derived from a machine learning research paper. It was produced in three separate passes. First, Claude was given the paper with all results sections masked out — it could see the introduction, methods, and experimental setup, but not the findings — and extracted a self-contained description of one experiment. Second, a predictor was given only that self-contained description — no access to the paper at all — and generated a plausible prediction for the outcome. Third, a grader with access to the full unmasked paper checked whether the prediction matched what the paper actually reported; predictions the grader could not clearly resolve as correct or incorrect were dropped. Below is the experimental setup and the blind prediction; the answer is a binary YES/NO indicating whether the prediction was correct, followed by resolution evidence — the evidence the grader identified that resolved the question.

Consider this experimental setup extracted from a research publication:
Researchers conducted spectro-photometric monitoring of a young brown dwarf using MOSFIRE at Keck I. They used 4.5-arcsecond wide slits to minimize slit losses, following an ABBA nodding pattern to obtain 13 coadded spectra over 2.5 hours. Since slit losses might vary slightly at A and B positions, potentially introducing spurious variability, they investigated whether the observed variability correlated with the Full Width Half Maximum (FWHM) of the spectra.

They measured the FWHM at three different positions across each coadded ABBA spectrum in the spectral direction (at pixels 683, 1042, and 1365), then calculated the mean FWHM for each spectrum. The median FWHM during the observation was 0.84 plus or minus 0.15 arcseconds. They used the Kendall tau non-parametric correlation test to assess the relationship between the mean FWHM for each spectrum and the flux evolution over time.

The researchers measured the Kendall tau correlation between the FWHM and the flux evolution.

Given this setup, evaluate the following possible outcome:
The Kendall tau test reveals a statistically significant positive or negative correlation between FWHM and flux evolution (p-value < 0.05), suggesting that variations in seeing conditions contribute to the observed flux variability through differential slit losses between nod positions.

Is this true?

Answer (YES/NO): NO